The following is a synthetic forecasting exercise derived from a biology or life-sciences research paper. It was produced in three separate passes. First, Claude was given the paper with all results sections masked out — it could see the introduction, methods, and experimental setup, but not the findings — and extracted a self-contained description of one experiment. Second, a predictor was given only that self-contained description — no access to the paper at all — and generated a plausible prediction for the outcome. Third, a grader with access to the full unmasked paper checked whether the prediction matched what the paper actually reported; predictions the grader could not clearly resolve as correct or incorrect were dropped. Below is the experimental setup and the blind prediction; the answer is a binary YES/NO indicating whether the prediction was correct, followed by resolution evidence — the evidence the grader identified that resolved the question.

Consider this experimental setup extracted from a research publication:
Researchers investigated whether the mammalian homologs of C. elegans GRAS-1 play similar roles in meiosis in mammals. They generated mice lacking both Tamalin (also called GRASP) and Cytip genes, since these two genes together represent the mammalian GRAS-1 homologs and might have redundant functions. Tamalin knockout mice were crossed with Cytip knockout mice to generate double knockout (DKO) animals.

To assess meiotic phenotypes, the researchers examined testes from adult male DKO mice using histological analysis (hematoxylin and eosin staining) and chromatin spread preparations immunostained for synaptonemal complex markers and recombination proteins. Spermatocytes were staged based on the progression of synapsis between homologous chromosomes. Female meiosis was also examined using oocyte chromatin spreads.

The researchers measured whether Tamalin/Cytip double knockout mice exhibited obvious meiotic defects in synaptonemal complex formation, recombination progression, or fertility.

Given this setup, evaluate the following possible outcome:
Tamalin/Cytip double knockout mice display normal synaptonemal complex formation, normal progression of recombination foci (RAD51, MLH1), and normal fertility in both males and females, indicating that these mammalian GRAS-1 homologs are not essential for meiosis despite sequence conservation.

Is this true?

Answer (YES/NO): YES